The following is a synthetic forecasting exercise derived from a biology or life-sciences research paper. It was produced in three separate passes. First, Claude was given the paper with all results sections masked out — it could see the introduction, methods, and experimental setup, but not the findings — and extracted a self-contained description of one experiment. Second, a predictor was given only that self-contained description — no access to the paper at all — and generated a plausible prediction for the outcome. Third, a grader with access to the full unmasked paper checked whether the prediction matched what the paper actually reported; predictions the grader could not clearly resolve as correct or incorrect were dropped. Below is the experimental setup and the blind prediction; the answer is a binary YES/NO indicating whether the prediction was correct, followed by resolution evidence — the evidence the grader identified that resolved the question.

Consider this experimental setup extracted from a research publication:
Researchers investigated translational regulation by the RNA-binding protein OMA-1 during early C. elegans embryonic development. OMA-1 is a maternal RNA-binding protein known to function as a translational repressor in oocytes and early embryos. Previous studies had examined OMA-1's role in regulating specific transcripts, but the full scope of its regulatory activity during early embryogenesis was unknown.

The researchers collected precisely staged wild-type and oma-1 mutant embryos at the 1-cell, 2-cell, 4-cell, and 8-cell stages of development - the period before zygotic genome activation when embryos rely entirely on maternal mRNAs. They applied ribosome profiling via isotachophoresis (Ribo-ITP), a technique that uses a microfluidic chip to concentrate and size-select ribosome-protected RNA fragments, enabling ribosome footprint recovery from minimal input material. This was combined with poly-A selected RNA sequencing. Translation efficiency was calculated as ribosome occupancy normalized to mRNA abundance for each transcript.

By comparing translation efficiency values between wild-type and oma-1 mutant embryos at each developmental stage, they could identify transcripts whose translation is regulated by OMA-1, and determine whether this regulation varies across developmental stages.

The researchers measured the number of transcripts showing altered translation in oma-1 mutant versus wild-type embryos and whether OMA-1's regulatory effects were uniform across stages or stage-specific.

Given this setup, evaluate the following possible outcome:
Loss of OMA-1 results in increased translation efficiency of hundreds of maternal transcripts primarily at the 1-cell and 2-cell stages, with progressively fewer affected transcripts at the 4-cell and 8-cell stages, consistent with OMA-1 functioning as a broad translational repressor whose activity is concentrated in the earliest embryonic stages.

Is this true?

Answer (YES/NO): NO